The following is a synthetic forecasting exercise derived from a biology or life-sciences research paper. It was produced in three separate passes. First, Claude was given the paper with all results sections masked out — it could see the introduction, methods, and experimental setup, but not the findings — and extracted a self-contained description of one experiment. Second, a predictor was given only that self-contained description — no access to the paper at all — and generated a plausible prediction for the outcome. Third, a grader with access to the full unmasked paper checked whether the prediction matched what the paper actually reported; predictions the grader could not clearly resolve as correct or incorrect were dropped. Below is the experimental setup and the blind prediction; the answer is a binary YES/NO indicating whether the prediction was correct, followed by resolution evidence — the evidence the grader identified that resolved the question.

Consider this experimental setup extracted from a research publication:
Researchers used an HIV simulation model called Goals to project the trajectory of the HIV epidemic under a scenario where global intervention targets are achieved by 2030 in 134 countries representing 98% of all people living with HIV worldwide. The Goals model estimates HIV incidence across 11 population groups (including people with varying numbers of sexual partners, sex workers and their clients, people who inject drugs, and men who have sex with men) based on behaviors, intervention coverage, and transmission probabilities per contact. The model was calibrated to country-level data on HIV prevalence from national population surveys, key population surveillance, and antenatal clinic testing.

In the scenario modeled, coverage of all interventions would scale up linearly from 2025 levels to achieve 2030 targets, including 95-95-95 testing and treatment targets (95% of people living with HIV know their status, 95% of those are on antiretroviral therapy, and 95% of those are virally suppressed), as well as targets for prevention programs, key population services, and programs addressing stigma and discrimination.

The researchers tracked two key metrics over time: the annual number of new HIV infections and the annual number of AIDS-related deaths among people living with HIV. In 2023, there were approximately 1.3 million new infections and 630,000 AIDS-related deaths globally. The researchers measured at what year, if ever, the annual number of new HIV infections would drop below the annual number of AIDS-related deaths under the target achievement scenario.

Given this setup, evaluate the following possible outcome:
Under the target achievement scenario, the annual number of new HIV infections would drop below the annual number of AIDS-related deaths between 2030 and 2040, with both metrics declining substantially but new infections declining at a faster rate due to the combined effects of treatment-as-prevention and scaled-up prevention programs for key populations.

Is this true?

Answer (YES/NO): NO